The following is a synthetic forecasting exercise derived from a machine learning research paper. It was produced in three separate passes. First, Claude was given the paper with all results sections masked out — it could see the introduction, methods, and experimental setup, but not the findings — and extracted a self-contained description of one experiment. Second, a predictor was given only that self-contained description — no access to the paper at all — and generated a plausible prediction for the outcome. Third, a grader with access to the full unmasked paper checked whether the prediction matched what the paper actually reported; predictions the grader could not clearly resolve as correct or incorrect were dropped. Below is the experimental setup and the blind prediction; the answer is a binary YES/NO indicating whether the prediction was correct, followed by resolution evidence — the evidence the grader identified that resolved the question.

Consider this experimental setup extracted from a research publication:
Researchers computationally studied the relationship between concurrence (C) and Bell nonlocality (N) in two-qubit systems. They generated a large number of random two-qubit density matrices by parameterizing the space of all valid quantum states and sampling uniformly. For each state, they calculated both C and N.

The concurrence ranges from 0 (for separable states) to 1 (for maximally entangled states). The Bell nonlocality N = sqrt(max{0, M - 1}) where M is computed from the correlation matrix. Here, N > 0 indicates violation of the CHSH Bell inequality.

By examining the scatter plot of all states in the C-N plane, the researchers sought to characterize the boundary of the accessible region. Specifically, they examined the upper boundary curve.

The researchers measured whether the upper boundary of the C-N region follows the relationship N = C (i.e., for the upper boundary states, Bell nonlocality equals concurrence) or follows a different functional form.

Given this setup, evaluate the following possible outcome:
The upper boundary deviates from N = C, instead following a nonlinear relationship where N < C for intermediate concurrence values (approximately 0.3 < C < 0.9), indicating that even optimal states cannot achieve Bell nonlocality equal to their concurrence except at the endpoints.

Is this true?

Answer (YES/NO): NO